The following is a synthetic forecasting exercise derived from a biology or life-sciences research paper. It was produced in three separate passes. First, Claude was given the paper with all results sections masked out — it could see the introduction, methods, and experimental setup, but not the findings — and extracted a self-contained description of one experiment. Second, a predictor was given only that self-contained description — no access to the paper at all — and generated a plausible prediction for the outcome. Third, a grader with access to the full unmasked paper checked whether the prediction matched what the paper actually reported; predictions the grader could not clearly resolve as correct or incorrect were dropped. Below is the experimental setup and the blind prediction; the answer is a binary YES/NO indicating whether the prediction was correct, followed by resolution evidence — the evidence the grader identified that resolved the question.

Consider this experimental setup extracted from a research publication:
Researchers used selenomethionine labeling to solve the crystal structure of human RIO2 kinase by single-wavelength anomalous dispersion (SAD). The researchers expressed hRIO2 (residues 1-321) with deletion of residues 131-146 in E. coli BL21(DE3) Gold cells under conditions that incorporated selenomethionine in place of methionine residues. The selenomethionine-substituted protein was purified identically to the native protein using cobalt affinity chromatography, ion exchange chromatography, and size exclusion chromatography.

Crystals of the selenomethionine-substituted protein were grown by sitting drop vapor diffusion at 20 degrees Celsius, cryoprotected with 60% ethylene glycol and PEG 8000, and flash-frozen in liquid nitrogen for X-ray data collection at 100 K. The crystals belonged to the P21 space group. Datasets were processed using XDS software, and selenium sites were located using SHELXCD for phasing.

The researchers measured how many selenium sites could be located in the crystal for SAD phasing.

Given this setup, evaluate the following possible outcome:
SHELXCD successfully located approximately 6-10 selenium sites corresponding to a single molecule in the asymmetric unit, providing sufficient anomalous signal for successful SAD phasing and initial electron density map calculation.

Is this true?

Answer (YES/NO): NO